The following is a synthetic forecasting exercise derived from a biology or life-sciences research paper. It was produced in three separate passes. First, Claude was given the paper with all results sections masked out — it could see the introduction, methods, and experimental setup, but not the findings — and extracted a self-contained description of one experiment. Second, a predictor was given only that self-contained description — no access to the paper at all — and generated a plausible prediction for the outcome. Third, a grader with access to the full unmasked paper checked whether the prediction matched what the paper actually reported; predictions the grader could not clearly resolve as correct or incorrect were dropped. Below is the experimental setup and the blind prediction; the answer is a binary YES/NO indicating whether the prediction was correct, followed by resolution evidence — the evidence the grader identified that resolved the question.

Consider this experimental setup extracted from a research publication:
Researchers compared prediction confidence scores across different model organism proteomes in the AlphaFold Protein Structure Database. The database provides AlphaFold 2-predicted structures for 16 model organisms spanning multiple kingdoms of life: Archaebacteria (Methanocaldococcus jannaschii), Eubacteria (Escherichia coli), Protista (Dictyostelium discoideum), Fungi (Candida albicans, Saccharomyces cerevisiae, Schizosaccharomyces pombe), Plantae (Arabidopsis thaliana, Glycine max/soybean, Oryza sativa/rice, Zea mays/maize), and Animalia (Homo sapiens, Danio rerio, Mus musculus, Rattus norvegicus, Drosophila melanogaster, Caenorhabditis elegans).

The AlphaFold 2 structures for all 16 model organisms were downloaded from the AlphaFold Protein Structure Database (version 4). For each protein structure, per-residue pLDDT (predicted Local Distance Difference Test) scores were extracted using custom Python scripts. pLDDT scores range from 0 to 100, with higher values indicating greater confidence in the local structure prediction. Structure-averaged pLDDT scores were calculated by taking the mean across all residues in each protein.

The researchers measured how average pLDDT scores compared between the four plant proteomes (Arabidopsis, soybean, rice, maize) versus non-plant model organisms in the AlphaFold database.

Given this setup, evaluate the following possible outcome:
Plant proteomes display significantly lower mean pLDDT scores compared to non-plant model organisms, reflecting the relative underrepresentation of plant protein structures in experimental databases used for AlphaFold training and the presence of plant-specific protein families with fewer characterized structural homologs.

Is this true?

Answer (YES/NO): NO